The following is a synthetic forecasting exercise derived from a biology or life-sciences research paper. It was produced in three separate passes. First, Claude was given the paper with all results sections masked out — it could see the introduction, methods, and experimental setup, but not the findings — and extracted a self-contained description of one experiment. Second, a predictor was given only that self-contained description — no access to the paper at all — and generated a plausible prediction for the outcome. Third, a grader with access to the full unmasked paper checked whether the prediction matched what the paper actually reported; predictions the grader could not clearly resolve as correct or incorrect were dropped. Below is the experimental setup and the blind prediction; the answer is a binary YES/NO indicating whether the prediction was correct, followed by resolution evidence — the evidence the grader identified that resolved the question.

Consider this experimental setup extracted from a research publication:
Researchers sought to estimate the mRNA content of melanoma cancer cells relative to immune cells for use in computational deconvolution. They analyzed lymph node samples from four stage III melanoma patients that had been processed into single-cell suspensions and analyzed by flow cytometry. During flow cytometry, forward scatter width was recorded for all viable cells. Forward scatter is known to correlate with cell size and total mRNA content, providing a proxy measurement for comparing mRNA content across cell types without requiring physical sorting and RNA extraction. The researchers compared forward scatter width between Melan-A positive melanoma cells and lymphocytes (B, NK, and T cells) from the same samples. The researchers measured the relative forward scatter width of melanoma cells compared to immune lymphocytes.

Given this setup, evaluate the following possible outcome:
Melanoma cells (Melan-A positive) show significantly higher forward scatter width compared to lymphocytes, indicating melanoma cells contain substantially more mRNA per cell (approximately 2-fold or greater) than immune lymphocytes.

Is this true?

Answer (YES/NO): NO